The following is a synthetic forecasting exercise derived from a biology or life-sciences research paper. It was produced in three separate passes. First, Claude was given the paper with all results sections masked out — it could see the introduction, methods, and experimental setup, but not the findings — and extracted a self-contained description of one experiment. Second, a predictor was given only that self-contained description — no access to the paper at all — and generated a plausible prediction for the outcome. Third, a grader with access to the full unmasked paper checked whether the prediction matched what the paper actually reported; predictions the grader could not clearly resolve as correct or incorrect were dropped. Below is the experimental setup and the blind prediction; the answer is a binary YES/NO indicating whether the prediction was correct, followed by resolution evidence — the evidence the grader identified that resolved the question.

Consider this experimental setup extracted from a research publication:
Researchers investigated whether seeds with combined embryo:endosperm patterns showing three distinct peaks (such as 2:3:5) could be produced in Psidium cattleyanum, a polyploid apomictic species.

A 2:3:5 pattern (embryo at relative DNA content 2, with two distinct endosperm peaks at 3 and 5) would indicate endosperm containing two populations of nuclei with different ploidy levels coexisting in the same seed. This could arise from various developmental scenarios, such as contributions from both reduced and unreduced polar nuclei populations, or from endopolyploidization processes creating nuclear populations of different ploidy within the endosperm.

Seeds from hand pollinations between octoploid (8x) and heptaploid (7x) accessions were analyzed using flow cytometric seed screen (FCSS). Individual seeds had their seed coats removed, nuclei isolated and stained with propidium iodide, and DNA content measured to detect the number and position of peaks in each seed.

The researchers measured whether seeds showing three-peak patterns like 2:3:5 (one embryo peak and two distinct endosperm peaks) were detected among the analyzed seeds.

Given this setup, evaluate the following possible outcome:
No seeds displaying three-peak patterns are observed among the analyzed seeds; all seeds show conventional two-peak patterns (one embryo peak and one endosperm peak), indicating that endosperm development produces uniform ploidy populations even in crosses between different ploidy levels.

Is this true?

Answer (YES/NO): NO